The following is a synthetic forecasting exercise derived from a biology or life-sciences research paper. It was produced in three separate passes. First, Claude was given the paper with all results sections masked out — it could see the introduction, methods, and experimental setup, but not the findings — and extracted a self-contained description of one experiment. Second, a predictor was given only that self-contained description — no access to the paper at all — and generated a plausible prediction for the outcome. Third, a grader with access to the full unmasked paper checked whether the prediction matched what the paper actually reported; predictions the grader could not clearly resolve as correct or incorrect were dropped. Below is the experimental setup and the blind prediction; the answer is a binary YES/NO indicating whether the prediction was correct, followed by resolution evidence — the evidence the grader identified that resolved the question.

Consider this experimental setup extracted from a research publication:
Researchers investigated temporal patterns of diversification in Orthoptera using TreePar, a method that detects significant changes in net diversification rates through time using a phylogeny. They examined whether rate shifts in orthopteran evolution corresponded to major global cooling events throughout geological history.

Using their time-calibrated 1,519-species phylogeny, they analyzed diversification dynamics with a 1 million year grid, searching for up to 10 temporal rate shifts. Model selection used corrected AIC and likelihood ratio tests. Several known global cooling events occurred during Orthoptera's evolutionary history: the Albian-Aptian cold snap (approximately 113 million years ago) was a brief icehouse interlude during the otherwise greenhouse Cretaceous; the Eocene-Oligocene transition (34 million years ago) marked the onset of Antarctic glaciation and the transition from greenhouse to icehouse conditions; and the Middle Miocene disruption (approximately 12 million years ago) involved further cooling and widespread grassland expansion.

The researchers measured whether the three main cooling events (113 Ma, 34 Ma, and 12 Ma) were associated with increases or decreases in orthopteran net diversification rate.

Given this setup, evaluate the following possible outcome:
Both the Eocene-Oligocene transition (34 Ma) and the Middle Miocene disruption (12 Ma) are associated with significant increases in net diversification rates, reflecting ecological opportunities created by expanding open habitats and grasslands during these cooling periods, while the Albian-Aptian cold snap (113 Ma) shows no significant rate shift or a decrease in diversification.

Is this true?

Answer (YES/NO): NO